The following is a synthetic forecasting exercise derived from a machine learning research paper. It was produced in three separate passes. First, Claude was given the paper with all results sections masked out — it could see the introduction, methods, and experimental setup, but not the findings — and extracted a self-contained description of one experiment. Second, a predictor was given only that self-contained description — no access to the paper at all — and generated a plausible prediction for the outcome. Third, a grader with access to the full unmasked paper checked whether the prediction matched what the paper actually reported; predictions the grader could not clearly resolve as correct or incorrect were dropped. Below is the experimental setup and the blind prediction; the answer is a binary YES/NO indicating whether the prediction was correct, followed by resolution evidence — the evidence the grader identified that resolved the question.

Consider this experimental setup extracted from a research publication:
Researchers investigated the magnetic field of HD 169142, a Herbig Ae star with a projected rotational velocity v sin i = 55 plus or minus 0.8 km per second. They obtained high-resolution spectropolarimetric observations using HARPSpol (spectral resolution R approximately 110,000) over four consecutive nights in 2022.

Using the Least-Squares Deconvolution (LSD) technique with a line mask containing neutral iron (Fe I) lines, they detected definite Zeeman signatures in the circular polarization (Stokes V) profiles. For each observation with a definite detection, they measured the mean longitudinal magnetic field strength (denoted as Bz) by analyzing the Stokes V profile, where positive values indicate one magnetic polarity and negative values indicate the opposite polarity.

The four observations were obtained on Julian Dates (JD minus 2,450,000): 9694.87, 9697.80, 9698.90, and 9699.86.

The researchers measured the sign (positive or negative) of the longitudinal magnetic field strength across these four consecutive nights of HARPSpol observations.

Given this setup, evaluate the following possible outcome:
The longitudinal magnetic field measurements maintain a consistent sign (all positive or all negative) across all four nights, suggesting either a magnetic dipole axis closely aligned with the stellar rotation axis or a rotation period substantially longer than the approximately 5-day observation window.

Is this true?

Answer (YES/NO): NO